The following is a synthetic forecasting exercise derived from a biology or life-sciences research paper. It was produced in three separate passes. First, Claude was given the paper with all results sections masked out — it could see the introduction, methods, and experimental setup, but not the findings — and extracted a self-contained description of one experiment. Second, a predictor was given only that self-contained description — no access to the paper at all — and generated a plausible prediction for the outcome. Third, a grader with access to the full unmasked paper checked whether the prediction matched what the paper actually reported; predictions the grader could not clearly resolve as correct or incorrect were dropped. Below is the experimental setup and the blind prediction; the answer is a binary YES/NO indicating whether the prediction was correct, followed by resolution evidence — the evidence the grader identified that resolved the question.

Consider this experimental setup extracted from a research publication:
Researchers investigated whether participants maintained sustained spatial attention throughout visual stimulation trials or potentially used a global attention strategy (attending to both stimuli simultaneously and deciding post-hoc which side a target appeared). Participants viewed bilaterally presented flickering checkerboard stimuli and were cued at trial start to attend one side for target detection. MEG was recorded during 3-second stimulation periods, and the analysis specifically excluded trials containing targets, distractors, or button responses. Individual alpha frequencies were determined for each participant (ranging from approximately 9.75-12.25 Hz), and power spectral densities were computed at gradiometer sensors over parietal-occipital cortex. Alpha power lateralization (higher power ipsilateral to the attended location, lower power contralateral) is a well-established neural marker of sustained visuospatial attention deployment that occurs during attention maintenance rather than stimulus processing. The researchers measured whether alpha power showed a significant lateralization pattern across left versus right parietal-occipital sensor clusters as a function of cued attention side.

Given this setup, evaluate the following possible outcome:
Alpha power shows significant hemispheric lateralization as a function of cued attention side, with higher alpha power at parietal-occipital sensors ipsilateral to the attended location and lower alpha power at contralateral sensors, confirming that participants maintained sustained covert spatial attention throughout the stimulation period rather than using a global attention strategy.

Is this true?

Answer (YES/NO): YES